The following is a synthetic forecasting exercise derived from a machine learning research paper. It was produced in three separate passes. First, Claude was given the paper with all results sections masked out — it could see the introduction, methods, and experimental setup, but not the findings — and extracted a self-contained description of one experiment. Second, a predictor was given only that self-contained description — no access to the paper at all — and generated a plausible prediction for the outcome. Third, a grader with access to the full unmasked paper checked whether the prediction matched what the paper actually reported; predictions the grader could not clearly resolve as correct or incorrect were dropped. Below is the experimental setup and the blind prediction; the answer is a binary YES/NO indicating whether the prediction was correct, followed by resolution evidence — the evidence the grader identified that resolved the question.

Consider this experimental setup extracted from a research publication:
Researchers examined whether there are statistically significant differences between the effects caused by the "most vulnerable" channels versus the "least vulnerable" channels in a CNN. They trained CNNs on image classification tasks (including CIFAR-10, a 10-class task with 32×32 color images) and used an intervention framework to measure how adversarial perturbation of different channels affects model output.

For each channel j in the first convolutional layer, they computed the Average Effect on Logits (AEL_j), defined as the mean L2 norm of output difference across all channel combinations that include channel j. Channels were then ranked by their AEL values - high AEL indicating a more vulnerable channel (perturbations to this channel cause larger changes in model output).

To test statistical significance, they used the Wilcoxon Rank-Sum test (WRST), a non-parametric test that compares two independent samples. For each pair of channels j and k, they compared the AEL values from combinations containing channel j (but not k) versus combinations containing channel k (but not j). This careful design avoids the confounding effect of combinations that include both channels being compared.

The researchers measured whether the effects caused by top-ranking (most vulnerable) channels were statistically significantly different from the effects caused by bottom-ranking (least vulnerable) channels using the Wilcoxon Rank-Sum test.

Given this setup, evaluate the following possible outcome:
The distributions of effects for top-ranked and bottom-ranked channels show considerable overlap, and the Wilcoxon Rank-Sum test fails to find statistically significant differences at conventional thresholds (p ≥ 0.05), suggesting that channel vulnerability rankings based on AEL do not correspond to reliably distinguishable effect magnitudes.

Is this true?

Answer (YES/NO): NO